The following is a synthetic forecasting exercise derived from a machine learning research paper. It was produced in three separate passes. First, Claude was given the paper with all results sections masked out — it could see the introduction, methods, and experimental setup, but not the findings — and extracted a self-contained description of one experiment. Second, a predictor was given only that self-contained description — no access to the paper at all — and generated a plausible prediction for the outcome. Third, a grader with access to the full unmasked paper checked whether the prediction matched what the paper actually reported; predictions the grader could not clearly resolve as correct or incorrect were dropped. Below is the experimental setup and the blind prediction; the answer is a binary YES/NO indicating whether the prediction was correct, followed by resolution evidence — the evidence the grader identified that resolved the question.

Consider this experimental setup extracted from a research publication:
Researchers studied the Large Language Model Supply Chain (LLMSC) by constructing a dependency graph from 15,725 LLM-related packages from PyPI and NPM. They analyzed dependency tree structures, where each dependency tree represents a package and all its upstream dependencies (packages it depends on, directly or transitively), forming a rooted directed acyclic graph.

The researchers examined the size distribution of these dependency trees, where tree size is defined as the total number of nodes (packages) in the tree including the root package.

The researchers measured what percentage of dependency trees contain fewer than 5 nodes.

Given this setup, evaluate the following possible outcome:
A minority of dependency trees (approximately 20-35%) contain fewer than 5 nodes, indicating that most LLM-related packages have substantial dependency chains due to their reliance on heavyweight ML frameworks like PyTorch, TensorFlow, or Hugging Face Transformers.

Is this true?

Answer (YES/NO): NO